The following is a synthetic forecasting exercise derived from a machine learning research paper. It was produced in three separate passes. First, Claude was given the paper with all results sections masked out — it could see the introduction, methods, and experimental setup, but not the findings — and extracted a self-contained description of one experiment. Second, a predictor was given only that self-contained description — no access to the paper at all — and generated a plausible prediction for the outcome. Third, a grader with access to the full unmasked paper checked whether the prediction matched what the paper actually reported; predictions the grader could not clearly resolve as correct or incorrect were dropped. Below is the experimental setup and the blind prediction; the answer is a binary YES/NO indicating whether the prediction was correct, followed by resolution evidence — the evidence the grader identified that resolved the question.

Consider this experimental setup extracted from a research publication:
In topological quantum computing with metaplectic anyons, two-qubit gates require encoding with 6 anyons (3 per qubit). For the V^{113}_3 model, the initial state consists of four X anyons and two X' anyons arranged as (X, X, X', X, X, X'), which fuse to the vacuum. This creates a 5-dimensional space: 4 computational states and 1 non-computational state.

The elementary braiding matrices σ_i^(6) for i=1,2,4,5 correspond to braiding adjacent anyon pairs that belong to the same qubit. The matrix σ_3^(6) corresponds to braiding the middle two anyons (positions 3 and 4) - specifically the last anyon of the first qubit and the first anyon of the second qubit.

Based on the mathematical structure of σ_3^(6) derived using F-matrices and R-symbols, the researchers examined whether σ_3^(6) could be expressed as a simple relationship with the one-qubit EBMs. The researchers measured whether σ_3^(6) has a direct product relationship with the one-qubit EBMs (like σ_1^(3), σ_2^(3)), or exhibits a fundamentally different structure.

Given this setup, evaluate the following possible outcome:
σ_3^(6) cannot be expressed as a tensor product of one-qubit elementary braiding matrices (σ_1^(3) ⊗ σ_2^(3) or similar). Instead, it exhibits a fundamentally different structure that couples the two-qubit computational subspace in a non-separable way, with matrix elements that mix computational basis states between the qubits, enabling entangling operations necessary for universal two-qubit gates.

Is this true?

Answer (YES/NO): YES